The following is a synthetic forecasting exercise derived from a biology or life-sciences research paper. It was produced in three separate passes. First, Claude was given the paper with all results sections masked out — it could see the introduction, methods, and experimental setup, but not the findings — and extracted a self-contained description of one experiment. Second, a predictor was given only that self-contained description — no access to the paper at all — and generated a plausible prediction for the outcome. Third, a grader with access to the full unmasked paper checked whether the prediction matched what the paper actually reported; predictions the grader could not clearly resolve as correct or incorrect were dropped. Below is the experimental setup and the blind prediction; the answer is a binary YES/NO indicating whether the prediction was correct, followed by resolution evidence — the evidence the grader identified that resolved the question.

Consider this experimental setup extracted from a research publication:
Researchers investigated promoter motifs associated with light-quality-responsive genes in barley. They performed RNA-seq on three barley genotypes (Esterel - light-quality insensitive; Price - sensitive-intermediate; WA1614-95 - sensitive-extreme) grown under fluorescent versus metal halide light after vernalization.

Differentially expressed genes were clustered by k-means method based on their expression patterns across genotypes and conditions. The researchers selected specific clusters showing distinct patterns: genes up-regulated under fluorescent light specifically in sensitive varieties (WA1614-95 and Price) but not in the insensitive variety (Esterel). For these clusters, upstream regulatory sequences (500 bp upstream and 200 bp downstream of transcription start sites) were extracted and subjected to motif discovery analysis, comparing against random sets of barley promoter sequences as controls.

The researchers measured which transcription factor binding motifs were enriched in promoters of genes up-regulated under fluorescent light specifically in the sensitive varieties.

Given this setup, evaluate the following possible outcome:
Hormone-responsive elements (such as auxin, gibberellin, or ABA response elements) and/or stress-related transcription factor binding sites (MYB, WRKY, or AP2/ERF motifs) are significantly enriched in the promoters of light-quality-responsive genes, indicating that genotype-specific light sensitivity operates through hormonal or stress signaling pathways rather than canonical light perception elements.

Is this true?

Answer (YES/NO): NO